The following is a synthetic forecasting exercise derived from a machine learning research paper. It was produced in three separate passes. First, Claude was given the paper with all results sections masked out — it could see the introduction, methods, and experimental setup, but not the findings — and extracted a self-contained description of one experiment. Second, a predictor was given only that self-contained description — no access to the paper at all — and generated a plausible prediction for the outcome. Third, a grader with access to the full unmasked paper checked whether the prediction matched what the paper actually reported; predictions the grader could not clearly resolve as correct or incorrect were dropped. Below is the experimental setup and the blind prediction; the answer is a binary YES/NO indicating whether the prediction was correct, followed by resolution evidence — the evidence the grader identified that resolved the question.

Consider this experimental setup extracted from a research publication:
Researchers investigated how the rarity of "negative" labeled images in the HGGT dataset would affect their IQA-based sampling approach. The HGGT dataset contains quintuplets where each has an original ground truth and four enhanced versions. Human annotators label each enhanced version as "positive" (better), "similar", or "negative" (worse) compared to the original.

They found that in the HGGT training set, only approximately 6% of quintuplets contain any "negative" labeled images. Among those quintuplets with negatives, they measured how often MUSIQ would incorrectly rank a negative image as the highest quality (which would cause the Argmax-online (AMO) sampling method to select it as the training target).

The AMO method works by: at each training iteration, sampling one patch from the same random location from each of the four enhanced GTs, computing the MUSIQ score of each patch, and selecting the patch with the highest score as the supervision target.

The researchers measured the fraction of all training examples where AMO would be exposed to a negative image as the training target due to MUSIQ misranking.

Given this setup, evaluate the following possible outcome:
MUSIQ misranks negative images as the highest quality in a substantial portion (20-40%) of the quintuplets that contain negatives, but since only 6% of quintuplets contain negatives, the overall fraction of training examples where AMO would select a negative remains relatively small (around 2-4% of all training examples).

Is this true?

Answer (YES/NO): YES